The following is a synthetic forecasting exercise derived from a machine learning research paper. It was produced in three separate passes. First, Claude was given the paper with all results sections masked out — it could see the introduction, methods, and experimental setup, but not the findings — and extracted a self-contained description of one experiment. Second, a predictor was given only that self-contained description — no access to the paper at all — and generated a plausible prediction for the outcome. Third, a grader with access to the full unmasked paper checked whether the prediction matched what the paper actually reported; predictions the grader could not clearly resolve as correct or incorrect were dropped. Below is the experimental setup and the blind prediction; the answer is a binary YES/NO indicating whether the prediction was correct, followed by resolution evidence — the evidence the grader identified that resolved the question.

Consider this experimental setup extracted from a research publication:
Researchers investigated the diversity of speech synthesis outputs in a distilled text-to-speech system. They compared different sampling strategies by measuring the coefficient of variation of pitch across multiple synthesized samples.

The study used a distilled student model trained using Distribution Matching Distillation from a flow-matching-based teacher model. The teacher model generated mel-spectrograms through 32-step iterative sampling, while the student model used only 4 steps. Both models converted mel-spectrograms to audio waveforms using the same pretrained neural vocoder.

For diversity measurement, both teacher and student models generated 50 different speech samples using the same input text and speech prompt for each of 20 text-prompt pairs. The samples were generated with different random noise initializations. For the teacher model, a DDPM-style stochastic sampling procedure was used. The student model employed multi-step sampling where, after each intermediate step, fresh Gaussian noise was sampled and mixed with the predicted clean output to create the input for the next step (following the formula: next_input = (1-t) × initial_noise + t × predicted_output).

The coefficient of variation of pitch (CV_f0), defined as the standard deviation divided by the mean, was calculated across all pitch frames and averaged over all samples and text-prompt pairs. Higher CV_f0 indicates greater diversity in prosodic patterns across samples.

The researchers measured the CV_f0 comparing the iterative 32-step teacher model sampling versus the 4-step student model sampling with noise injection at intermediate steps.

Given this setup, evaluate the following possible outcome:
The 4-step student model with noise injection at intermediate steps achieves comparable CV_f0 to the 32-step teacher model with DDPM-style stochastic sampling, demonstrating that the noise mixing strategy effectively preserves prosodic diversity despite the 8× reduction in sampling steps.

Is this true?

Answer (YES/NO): NO